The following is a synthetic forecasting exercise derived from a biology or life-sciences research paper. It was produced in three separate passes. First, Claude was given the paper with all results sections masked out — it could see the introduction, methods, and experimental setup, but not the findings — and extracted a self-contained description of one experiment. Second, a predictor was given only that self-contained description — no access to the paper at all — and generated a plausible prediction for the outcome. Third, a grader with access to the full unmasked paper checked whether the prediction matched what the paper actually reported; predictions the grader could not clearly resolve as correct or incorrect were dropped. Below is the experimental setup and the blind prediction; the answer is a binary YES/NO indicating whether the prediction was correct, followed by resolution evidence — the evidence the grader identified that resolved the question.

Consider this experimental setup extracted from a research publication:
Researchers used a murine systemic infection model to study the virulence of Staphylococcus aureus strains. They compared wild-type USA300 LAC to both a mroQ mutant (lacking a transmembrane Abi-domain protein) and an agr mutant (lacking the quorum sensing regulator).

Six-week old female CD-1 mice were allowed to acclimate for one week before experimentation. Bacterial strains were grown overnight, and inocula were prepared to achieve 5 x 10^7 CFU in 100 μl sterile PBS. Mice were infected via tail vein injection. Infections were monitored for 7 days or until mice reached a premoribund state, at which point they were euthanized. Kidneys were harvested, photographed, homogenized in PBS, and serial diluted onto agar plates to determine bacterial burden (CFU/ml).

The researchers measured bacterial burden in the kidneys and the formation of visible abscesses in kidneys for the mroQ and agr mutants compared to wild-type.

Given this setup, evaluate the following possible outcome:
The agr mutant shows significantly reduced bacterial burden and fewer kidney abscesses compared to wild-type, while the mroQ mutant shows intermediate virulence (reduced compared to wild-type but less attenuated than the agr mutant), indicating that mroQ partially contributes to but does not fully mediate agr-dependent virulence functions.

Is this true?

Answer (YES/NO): NO